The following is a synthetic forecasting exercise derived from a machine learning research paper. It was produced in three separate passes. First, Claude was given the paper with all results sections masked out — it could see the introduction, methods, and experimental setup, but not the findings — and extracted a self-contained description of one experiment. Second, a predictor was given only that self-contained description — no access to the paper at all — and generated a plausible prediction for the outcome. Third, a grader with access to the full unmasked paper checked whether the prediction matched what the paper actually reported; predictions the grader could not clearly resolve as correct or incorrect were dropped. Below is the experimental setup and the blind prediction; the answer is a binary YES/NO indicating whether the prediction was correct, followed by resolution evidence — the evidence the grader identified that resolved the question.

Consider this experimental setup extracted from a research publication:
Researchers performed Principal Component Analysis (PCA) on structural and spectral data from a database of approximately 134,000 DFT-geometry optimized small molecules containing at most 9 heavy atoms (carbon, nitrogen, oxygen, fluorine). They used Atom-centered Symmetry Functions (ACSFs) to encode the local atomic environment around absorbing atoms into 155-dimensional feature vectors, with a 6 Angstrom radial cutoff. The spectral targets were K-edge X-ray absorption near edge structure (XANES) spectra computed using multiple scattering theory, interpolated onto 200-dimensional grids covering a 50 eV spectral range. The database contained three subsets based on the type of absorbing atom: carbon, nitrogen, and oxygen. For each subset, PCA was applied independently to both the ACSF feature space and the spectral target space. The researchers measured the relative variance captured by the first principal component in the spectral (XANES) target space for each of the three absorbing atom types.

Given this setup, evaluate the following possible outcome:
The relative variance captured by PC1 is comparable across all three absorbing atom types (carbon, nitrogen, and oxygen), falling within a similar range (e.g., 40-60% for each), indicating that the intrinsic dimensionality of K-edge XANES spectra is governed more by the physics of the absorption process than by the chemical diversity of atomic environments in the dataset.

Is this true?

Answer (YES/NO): NO